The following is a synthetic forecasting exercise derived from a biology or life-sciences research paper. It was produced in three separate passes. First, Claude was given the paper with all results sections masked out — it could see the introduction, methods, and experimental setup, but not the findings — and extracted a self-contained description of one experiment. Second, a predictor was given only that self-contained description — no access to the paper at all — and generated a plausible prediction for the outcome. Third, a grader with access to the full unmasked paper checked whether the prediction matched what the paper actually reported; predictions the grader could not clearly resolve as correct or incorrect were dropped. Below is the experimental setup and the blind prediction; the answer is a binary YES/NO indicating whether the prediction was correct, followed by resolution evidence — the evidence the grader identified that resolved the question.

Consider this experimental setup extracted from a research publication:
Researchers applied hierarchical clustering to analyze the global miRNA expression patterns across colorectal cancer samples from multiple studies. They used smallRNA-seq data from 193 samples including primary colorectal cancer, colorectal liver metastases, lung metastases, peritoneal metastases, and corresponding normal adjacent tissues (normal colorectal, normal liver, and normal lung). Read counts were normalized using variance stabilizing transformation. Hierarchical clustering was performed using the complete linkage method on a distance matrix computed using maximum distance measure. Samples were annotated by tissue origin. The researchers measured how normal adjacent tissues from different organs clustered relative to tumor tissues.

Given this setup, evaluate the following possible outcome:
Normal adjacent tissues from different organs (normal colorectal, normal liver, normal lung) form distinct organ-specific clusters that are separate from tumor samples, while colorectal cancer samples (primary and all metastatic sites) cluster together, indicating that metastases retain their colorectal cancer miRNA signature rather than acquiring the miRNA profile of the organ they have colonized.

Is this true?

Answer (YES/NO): NO